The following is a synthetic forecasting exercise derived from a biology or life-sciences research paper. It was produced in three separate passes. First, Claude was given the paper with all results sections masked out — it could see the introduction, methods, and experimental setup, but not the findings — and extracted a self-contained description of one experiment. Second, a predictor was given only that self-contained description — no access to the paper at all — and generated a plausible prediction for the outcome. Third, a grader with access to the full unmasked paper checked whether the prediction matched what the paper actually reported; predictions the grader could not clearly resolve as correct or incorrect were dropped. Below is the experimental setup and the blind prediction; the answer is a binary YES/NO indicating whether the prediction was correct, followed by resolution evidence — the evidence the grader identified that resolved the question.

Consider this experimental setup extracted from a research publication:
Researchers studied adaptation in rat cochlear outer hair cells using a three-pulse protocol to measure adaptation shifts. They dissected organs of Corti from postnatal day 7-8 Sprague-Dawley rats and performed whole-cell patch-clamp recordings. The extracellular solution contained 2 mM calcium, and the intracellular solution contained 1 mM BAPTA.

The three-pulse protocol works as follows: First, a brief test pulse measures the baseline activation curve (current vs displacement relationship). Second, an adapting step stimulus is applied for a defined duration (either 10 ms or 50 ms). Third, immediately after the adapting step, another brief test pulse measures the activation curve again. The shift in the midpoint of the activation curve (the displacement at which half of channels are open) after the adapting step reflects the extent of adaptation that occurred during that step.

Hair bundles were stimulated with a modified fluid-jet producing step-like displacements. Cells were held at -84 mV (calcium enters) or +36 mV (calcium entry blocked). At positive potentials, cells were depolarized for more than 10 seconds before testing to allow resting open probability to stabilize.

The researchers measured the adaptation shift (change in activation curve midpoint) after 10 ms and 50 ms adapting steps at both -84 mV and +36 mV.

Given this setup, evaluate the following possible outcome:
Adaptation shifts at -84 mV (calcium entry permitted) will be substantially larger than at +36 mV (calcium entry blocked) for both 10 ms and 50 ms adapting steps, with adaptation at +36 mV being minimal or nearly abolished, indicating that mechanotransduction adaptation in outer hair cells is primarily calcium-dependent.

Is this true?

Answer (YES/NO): NO